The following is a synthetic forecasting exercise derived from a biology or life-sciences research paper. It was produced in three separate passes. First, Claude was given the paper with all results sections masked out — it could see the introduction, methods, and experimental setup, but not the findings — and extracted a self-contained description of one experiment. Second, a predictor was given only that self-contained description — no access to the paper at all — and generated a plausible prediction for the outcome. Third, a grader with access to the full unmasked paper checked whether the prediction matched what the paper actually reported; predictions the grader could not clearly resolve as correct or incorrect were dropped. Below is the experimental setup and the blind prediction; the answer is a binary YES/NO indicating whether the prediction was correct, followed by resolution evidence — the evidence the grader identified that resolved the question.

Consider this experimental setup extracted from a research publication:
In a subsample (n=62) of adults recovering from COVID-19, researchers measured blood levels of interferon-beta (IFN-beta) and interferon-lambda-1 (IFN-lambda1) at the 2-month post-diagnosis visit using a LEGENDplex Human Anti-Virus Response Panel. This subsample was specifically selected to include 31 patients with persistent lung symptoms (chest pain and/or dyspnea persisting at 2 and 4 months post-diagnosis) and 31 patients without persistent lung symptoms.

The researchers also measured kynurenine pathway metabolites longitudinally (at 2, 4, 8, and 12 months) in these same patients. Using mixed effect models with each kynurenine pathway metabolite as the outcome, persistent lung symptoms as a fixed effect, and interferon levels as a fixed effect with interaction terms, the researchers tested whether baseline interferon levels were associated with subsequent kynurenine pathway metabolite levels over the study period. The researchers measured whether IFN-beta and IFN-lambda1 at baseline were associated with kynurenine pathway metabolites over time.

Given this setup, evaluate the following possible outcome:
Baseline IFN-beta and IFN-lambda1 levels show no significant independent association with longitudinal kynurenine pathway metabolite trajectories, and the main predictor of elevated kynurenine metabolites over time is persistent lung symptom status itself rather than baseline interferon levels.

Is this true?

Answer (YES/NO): NO